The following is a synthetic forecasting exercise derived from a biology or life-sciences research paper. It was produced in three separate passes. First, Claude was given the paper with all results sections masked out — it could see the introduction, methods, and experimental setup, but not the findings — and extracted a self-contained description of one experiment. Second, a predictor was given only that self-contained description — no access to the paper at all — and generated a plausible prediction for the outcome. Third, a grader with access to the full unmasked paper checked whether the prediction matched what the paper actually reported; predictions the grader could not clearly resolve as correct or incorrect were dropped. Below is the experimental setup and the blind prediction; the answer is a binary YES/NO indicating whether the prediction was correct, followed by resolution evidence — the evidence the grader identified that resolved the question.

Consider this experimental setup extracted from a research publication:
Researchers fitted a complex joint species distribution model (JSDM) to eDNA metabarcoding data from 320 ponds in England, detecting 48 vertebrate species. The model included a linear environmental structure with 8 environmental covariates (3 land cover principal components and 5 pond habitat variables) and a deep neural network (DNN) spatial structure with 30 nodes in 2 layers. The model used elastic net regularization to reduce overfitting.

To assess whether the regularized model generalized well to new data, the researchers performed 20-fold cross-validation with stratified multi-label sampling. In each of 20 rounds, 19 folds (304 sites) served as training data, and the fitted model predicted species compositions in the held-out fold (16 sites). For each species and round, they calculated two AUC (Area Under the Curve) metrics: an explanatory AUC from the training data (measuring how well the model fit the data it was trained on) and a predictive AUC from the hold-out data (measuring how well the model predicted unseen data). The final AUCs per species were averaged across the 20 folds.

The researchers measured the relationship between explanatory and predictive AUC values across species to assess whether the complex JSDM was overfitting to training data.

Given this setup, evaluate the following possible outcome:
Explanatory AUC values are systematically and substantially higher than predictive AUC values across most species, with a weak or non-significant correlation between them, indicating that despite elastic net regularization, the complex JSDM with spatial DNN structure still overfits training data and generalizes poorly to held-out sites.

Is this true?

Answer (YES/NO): NO